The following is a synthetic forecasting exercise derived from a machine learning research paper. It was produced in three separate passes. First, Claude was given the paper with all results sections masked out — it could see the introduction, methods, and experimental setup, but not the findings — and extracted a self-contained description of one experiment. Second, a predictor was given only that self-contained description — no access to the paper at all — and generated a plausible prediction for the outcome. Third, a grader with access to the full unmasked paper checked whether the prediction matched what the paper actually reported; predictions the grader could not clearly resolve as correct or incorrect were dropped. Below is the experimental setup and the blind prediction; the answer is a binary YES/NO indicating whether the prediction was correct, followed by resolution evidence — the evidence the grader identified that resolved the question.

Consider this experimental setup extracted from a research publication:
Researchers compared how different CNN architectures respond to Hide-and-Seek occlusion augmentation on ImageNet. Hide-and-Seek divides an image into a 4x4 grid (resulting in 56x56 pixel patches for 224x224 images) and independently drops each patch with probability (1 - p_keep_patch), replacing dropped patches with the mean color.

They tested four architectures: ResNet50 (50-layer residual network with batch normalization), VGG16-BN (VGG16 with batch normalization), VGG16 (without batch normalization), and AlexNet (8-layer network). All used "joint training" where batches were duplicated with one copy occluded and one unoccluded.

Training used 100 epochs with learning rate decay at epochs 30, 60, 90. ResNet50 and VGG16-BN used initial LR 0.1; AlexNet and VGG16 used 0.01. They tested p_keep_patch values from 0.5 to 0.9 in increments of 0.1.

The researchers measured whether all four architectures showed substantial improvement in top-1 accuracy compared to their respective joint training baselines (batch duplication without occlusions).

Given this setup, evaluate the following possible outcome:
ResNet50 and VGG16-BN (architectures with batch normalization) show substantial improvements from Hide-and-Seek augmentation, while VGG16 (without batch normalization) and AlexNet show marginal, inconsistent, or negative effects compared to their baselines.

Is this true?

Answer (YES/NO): NO